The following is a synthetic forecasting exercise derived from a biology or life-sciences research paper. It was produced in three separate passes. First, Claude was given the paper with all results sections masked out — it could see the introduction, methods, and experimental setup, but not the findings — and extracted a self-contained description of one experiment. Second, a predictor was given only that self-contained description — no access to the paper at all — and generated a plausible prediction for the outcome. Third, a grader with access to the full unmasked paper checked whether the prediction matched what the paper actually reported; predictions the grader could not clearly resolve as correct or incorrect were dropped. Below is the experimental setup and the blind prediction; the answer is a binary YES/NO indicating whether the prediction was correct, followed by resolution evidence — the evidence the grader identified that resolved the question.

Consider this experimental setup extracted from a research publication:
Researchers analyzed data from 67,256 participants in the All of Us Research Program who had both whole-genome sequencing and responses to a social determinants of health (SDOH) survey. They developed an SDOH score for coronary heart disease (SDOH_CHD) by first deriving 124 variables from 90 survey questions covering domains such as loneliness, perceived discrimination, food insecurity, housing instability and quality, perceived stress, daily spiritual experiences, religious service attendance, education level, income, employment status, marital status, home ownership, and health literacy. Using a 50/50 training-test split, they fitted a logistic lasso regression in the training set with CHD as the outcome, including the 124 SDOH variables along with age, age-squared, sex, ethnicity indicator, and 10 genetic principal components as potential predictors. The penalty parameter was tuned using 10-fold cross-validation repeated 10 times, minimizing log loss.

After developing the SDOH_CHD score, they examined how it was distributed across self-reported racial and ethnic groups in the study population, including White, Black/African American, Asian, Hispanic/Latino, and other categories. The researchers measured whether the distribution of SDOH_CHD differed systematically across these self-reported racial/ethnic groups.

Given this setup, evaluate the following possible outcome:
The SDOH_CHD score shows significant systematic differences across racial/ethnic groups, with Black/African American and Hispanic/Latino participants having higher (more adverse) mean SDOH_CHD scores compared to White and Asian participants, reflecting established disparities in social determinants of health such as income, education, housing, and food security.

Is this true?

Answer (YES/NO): YES